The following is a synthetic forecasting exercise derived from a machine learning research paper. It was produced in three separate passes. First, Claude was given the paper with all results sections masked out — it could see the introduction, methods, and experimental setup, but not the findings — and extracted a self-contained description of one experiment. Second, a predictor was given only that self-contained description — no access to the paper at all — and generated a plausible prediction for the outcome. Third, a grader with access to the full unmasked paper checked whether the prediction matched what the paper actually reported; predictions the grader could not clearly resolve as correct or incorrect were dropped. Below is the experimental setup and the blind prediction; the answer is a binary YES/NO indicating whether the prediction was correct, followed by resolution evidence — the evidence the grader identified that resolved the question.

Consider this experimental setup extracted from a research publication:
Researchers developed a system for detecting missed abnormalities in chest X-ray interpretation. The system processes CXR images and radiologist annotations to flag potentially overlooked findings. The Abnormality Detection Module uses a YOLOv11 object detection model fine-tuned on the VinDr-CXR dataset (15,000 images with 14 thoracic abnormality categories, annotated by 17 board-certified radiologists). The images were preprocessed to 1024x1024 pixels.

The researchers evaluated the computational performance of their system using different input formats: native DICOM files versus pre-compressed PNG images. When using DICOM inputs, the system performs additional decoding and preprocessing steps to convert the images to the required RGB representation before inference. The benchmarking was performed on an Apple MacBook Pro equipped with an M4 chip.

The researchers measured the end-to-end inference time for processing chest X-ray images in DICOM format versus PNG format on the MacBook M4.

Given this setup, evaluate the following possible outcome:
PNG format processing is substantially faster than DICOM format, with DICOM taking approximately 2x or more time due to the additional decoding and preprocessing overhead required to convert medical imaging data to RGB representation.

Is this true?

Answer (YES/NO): YES